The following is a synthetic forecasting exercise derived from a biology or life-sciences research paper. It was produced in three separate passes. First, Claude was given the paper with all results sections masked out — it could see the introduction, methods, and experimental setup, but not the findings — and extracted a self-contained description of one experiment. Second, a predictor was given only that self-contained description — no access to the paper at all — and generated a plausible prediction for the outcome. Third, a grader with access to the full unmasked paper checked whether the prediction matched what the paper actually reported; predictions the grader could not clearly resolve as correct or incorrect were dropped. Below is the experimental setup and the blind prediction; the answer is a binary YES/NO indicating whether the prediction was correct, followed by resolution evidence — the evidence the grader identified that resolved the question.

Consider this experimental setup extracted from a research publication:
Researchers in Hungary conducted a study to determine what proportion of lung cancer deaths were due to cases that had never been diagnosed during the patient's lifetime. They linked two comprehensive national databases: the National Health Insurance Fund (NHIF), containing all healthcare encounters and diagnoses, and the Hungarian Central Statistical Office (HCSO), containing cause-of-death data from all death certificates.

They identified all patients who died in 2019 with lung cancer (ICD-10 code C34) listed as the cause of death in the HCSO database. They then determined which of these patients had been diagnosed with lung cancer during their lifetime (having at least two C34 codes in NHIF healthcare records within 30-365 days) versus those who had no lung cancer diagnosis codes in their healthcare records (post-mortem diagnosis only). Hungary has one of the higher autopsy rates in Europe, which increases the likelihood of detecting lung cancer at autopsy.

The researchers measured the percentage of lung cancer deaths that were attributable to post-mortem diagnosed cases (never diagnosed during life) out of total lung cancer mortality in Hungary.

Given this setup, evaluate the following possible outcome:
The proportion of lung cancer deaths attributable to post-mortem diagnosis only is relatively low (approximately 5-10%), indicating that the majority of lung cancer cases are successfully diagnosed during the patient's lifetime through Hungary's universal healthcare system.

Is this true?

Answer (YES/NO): NO